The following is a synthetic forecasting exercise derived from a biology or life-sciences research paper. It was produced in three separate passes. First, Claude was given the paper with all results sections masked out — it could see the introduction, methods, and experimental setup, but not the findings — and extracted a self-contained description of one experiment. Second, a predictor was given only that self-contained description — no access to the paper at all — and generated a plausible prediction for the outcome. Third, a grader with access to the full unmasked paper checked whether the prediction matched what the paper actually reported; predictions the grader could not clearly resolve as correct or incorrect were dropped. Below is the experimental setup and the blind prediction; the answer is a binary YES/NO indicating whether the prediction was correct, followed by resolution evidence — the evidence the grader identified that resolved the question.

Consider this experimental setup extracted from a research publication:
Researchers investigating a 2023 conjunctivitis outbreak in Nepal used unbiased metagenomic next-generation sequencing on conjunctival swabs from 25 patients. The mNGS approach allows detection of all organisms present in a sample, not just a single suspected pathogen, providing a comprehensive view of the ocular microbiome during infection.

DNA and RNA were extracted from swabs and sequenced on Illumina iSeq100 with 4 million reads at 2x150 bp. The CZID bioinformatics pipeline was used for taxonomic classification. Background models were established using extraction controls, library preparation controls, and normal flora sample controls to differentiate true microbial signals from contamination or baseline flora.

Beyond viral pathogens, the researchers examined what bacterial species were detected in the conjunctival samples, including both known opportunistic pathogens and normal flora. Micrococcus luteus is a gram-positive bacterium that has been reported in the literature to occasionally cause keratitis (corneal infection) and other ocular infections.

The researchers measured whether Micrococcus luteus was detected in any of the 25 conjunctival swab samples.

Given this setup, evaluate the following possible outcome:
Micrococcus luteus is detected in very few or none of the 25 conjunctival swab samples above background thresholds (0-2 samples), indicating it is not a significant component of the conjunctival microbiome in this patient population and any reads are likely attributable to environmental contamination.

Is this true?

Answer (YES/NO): YES